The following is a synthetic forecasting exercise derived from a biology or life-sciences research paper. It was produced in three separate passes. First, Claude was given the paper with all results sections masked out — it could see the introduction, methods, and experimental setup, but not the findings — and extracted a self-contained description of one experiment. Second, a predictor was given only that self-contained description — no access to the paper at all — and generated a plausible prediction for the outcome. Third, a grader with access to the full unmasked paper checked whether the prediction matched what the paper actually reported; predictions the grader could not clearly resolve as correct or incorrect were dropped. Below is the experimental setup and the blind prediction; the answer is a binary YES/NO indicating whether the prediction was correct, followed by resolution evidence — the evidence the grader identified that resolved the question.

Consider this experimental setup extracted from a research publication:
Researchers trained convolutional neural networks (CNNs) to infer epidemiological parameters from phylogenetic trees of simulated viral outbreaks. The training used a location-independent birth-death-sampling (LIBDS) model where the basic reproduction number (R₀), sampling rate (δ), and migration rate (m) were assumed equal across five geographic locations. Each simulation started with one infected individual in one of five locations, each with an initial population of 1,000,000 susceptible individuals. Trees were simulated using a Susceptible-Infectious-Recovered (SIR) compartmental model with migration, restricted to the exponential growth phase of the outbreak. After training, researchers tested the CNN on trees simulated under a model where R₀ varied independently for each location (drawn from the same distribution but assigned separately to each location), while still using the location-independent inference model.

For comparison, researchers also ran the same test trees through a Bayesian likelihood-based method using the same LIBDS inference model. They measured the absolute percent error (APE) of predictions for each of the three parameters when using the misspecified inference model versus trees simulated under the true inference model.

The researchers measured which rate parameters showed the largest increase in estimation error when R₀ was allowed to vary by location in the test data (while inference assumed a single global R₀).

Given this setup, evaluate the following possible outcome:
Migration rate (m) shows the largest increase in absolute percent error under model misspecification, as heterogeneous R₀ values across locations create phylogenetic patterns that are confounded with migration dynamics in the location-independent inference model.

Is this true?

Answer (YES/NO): YES